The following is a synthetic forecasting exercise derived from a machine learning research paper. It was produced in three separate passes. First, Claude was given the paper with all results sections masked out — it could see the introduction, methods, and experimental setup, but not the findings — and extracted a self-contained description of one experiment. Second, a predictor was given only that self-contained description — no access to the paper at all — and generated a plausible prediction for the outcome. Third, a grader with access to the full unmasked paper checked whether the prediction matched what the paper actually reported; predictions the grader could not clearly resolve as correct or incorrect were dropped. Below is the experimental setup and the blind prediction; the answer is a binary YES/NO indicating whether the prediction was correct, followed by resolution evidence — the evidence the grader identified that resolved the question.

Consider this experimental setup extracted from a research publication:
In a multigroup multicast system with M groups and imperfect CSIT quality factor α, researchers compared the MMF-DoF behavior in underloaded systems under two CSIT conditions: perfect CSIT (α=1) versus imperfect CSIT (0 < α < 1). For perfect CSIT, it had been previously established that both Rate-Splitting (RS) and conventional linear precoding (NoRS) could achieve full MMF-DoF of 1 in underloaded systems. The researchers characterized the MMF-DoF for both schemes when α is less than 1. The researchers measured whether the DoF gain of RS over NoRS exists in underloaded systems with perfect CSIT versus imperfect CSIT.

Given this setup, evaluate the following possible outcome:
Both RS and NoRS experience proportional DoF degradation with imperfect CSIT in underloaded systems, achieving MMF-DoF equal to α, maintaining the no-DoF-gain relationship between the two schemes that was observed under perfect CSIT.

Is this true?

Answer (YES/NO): NO